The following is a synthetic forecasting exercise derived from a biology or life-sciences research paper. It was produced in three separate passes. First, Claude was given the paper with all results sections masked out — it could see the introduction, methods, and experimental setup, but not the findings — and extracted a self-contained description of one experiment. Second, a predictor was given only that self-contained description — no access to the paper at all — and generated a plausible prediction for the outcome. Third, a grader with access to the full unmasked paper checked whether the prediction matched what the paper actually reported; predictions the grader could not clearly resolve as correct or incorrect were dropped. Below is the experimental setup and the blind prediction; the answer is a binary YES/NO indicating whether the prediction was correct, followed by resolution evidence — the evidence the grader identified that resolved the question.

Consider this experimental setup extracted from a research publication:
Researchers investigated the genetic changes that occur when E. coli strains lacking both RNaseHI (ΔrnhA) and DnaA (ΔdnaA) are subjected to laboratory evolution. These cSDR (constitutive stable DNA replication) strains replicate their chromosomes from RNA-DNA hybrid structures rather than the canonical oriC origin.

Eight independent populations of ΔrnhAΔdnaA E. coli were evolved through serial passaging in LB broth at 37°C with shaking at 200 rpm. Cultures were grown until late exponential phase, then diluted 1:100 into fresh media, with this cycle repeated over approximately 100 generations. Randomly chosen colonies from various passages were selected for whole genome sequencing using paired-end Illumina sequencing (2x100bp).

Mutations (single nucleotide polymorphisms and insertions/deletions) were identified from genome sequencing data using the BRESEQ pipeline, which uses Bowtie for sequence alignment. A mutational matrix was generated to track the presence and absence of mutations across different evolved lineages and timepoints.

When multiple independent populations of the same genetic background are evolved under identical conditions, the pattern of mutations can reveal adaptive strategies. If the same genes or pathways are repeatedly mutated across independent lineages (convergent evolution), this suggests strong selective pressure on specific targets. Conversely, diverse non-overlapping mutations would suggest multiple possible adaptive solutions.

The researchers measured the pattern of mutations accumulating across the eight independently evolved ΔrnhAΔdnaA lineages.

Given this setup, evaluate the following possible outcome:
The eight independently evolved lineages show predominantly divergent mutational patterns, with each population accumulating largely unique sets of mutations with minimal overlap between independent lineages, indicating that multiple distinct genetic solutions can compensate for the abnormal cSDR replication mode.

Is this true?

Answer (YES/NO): NO